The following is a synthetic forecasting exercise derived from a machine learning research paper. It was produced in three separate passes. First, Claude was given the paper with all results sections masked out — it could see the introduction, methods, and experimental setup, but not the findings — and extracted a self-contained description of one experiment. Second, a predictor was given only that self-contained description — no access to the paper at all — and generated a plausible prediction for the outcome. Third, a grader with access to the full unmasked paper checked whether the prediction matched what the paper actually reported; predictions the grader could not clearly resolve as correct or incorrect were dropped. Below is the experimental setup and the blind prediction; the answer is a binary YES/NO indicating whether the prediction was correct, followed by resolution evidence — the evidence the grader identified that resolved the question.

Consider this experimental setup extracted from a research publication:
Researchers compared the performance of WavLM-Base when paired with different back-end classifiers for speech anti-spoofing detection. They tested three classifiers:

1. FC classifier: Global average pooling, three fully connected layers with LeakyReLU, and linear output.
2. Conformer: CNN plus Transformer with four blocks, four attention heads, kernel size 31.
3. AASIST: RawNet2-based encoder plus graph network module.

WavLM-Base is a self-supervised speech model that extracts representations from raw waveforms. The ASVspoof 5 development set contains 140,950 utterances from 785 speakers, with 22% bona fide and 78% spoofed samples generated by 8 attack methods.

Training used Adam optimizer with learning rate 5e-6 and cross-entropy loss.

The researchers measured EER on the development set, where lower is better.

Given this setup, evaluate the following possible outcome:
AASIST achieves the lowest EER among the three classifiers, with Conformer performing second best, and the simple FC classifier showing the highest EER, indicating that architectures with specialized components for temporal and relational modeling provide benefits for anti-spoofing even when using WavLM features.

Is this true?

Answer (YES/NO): NO